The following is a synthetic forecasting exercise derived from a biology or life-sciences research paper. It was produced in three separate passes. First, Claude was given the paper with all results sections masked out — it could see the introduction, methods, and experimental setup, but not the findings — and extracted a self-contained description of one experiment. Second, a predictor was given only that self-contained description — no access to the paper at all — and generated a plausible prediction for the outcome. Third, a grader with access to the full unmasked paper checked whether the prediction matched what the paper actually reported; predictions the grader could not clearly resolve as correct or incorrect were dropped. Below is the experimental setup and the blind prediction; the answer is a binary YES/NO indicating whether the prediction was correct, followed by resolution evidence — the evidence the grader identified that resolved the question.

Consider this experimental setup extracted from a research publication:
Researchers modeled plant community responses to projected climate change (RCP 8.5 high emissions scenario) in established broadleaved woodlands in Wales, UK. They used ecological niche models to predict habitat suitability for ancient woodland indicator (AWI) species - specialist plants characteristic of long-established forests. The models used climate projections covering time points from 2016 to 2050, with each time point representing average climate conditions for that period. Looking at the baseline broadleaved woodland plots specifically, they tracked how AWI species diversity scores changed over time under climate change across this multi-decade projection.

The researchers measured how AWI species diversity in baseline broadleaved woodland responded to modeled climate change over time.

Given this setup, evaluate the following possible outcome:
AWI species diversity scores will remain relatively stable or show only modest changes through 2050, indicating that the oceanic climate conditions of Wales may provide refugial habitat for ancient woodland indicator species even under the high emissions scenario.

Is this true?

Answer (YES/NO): NO